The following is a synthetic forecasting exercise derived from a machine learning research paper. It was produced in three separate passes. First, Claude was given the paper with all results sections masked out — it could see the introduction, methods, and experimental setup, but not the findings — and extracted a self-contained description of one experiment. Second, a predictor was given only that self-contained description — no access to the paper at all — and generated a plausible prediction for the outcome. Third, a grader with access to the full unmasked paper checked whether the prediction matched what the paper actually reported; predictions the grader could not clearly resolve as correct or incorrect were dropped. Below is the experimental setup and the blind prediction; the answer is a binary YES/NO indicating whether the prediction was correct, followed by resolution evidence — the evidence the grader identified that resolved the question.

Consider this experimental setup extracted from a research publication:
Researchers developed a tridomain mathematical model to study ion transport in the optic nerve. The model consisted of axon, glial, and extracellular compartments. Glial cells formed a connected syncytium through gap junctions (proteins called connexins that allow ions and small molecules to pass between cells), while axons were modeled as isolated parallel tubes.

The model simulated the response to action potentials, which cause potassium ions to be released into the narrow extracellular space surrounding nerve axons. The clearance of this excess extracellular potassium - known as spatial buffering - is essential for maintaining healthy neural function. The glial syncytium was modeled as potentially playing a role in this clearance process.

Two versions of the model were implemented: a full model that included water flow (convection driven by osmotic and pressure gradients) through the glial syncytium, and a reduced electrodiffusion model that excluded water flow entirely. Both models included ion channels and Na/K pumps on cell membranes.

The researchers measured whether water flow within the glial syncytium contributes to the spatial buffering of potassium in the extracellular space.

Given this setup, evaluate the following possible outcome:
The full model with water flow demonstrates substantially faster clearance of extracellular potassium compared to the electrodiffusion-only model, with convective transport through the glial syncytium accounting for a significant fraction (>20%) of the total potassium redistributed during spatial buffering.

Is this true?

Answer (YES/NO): NO